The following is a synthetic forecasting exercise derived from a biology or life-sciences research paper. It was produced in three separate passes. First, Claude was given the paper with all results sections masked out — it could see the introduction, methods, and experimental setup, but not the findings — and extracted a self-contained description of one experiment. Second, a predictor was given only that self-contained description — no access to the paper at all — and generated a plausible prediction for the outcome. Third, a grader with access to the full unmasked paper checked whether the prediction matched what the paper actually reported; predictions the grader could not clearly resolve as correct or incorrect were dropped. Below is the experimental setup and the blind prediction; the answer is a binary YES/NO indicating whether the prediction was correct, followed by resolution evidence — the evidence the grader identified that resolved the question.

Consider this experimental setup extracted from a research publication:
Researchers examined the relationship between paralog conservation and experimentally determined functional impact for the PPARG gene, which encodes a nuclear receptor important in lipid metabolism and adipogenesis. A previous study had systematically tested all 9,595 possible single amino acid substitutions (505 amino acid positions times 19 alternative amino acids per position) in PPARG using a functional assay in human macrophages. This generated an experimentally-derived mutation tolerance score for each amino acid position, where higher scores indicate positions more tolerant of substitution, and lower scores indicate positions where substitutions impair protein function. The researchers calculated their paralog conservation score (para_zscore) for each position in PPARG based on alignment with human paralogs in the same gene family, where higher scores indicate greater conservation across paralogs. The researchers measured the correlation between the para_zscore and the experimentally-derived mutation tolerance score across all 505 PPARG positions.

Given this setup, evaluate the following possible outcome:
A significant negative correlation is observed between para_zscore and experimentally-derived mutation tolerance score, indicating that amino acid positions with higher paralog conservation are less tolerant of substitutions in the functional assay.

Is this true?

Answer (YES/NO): NO